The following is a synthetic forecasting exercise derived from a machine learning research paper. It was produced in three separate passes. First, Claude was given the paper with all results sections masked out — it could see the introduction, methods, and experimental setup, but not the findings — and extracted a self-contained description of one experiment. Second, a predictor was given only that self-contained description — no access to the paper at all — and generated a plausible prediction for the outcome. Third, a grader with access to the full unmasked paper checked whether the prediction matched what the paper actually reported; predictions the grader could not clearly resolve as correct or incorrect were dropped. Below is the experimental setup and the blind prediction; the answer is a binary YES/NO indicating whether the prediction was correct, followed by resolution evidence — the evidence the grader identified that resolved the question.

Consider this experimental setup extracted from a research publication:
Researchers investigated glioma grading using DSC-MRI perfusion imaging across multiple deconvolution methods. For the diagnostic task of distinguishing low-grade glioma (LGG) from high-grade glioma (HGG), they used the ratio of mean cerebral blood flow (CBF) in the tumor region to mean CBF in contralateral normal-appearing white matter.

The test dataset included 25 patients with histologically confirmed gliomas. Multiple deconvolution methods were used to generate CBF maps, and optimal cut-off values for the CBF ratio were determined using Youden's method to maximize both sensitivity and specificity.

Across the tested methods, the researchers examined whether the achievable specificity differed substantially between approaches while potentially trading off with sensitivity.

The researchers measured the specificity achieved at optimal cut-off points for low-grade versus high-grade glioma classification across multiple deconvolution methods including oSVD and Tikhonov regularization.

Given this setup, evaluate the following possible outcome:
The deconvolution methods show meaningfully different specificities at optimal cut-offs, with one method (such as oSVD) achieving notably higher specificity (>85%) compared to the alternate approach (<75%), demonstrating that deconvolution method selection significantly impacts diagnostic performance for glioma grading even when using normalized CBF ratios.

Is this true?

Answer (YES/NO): NO